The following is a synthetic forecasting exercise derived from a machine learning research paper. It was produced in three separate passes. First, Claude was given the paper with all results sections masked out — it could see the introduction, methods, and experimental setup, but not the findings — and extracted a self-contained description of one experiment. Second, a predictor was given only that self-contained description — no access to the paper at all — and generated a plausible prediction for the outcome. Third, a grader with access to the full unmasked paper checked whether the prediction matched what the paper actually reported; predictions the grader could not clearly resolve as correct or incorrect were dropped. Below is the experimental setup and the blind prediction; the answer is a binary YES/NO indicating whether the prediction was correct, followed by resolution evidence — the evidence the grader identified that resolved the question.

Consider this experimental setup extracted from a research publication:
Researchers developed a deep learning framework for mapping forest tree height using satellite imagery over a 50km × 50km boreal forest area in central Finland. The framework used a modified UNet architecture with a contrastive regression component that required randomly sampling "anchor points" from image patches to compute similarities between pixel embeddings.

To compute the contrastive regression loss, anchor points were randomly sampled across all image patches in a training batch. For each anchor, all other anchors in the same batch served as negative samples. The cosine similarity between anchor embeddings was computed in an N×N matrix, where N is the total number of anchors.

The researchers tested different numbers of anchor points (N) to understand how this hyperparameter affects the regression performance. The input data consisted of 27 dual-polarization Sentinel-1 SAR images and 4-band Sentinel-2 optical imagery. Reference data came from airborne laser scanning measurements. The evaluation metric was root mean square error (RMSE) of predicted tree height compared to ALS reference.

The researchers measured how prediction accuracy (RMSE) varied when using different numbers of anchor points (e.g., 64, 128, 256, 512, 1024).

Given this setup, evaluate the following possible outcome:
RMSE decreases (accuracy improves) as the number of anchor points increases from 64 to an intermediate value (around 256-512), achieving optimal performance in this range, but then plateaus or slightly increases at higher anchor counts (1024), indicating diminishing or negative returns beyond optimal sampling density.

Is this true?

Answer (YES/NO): NO